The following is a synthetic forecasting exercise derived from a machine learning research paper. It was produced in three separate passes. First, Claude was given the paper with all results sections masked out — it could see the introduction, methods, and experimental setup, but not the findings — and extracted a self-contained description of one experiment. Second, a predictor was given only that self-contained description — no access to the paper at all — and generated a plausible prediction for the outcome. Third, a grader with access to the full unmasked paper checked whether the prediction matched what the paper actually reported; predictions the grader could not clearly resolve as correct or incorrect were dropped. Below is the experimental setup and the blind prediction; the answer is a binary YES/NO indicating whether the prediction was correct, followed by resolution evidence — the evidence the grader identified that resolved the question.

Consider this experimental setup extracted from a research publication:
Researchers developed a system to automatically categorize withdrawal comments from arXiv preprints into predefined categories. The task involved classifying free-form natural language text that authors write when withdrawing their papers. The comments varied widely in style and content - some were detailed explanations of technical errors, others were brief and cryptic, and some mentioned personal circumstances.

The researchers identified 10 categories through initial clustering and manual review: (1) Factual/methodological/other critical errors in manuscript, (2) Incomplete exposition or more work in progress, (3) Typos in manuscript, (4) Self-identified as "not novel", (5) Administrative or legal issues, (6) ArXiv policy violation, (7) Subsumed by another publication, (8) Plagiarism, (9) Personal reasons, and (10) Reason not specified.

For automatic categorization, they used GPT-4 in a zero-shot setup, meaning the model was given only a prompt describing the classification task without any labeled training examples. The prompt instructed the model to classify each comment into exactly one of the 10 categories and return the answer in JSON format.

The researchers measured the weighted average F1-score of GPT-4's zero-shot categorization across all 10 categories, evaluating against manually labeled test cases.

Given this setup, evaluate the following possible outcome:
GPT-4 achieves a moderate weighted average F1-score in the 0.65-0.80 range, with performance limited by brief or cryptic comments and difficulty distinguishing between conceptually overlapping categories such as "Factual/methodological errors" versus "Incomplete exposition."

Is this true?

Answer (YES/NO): NO